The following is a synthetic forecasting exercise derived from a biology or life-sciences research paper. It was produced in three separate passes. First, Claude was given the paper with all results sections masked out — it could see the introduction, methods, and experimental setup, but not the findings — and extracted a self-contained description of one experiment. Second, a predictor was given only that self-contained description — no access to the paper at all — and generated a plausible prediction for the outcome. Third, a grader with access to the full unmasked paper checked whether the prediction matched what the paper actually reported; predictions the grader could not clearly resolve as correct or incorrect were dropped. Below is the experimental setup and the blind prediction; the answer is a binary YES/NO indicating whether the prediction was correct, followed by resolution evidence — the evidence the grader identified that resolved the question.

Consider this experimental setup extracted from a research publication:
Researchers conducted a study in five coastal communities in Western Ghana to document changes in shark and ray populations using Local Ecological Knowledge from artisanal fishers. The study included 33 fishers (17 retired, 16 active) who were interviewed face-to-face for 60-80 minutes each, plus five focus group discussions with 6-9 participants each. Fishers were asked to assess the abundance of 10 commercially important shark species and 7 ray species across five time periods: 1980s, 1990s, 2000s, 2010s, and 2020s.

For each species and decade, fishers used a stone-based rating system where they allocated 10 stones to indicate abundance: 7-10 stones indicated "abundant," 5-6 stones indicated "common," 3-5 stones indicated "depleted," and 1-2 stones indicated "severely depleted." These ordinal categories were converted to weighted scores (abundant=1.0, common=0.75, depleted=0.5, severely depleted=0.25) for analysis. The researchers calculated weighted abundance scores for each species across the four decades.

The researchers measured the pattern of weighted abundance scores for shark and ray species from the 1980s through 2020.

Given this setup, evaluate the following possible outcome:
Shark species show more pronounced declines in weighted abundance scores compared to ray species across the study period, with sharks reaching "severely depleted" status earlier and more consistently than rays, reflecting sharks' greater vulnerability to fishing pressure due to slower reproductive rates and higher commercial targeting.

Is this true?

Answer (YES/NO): NO